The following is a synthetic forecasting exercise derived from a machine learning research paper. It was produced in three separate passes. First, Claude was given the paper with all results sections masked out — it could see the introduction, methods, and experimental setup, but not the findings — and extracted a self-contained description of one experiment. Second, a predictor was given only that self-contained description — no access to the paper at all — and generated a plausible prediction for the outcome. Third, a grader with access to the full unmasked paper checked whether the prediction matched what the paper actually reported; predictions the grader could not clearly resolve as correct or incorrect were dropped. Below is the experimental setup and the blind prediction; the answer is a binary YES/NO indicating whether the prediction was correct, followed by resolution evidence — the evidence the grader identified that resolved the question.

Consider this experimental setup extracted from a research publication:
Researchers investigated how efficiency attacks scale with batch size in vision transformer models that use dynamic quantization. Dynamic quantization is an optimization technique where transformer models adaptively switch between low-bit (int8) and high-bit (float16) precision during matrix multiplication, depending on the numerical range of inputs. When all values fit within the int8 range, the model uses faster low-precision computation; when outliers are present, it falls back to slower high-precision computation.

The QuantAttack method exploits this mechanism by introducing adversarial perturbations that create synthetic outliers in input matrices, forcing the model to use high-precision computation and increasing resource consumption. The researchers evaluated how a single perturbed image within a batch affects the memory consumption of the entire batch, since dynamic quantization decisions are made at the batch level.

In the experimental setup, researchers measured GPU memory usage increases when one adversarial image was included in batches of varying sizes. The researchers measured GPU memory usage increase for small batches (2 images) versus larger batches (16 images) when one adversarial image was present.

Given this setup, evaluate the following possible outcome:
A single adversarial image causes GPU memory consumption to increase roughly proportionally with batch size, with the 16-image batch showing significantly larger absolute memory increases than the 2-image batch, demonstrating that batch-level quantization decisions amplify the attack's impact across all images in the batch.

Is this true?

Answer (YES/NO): NO